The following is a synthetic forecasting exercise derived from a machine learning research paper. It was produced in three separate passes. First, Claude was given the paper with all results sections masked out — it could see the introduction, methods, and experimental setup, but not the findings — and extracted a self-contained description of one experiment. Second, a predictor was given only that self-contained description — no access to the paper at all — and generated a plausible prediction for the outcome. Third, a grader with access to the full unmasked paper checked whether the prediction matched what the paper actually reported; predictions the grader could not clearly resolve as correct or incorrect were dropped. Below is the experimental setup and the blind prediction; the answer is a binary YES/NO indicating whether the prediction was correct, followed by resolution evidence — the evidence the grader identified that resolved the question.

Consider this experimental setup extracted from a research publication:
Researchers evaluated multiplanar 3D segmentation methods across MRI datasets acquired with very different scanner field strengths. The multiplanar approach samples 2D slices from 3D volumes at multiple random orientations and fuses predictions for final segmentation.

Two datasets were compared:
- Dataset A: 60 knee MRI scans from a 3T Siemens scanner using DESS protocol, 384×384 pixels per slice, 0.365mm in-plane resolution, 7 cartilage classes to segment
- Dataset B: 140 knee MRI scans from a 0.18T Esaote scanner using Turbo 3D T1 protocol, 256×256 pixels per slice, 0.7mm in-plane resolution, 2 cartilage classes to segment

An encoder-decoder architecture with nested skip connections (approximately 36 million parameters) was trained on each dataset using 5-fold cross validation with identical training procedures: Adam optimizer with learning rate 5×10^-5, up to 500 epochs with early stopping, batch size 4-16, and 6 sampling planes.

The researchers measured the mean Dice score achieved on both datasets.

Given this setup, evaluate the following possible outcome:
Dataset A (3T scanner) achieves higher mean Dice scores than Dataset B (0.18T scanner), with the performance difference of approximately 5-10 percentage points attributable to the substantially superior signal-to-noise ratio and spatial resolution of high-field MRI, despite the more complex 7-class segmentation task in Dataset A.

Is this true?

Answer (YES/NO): NO